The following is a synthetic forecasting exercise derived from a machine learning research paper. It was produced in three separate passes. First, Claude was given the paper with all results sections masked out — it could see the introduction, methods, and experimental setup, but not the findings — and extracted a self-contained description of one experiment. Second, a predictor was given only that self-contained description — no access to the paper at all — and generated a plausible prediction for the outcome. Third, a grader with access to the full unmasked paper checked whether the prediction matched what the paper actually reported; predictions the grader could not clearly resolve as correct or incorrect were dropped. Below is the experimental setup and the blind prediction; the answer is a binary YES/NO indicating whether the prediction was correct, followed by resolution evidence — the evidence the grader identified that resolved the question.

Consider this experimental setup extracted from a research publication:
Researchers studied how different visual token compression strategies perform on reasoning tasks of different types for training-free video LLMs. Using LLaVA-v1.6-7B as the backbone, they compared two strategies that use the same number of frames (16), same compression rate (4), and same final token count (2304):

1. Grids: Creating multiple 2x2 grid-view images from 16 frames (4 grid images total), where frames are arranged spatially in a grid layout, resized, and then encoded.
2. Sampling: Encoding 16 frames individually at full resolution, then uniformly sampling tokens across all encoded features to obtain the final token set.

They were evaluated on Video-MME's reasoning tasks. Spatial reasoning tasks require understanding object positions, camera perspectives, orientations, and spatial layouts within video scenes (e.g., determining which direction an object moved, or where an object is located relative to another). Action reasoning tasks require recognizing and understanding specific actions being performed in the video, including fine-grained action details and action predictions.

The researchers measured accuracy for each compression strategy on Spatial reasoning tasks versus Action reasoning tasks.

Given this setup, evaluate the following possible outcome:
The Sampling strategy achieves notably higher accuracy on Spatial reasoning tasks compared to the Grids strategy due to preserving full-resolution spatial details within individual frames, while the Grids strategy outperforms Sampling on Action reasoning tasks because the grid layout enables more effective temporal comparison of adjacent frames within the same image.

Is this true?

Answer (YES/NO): NO